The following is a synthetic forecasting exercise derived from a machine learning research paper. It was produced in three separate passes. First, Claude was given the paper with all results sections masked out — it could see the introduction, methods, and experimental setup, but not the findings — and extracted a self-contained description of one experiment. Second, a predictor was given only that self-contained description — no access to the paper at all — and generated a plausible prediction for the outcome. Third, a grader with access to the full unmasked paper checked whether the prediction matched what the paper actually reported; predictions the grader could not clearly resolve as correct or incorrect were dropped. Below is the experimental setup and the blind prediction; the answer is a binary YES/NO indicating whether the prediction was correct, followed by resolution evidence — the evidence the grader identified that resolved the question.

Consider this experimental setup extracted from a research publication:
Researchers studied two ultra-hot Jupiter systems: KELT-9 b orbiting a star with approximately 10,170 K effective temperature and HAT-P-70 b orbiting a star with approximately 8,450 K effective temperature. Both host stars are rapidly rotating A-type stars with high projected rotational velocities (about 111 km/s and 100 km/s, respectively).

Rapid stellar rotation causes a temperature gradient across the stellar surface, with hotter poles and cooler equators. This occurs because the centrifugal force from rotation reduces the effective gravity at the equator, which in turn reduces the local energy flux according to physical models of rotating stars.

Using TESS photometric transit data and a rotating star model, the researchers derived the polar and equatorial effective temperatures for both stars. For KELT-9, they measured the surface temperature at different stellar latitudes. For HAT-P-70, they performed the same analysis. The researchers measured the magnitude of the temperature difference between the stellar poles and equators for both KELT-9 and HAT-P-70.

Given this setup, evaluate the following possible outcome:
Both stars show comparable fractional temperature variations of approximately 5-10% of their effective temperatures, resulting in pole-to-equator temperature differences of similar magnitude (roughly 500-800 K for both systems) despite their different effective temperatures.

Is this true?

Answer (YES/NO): NO